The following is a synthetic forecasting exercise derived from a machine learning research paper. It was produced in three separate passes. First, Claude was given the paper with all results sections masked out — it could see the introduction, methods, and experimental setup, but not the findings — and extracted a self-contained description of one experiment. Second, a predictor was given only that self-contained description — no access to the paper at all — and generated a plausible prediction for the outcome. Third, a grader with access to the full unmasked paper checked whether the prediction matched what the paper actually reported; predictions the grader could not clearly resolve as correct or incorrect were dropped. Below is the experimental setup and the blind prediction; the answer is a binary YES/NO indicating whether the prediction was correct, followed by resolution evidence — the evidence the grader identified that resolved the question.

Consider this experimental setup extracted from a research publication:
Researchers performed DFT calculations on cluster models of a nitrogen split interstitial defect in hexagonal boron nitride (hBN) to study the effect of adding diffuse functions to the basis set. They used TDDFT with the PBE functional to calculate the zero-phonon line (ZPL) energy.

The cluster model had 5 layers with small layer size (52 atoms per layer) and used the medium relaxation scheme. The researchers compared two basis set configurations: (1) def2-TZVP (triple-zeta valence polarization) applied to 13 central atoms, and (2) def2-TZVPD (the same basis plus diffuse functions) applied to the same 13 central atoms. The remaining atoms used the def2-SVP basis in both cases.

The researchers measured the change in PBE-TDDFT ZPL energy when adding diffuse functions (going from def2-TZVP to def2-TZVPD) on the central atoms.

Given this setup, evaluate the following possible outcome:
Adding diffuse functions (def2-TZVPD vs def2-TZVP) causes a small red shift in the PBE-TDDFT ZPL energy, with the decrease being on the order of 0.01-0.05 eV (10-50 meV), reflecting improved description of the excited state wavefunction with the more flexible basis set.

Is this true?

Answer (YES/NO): NO